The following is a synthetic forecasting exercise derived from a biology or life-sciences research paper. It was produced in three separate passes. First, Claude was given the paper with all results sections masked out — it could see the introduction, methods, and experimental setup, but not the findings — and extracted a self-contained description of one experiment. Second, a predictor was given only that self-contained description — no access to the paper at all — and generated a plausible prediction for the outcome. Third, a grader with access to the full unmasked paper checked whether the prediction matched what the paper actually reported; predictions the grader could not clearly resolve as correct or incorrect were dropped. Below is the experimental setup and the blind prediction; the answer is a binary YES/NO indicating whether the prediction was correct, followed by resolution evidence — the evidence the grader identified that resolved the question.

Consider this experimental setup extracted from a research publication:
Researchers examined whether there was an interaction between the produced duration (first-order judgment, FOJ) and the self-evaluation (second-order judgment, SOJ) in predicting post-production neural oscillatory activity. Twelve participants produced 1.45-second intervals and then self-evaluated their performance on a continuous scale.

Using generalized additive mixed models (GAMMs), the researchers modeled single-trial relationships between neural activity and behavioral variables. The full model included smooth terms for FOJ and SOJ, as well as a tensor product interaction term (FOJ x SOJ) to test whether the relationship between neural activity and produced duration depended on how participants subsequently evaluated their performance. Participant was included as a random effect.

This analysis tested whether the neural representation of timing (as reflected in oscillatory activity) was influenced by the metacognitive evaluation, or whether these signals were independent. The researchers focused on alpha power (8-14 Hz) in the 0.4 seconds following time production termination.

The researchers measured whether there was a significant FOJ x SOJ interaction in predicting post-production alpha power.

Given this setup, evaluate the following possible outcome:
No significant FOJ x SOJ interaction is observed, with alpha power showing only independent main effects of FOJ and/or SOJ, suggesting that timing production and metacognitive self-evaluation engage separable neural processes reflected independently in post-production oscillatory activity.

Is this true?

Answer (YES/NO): YES